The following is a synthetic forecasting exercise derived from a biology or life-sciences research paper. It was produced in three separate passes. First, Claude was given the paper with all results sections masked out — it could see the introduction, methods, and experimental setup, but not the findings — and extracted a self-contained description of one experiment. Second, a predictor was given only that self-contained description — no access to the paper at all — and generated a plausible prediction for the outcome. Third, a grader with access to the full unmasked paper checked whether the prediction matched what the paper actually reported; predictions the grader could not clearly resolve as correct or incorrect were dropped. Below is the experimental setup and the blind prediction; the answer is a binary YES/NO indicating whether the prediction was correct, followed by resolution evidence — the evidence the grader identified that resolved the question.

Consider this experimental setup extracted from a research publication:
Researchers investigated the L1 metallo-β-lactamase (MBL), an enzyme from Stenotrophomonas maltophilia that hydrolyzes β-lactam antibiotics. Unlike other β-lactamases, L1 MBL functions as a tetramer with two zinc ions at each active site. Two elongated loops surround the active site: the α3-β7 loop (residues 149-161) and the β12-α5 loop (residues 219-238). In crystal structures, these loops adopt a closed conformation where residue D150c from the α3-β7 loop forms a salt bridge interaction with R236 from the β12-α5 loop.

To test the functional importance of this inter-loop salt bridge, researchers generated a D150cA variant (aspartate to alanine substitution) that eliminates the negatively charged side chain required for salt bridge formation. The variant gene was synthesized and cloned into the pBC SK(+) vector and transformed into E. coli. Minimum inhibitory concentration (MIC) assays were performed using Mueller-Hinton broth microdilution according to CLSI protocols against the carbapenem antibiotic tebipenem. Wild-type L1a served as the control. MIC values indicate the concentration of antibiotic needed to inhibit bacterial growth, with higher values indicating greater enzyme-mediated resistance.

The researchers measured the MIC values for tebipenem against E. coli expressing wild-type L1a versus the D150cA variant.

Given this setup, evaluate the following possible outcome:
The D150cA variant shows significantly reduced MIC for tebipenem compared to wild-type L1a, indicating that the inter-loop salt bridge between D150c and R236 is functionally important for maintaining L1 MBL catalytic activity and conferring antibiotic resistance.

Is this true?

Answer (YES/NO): NO